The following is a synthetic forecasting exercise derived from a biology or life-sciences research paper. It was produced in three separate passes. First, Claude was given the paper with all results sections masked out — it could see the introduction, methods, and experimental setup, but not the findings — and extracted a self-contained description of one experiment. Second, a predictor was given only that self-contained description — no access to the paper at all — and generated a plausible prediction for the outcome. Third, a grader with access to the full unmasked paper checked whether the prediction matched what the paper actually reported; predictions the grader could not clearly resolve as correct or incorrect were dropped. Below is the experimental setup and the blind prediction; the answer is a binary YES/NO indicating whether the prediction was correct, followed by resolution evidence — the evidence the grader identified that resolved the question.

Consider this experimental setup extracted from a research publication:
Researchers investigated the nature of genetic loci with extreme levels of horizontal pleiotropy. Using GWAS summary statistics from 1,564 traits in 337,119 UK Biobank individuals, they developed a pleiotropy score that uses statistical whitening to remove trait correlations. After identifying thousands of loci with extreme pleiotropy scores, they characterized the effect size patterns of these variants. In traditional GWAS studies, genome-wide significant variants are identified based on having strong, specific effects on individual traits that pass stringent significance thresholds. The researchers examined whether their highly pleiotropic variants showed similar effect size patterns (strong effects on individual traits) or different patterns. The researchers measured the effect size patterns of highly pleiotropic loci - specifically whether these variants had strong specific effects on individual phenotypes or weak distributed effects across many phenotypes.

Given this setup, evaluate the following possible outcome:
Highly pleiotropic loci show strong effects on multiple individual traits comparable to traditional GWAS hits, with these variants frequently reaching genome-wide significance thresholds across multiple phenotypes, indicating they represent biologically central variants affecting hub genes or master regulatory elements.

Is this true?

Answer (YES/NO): NO